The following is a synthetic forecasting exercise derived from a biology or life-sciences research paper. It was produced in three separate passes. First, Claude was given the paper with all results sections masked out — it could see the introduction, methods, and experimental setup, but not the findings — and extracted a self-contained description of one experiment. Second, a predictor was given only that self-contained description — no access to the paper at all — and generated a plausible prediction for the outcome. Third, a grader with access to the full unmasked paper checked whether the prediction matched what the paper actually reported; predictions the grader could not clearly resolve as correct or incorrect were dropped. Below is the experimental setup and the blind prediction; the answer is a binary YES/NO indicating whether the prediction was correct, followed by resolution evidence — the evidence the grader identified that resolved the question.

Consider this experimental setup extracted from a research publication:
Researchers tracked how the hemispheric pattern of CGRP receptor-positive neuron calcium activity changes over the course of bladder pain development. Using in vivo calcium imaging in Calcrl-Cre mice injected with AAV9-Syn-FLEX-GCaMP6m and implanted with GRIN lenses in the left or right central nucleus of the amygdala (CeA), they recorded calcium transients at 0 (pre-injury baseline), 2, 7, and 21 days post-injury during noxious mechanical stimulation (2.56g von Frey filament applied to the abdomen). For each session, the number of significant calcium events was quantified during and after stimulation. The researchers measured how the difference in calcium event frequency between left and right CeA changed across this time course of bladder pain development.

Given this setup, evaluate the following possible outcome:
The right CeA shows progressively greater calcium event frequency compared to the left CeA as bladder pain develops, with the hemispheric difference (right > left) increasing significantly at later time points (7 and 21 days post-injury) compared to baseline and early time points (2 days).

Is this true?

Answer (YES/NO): NO